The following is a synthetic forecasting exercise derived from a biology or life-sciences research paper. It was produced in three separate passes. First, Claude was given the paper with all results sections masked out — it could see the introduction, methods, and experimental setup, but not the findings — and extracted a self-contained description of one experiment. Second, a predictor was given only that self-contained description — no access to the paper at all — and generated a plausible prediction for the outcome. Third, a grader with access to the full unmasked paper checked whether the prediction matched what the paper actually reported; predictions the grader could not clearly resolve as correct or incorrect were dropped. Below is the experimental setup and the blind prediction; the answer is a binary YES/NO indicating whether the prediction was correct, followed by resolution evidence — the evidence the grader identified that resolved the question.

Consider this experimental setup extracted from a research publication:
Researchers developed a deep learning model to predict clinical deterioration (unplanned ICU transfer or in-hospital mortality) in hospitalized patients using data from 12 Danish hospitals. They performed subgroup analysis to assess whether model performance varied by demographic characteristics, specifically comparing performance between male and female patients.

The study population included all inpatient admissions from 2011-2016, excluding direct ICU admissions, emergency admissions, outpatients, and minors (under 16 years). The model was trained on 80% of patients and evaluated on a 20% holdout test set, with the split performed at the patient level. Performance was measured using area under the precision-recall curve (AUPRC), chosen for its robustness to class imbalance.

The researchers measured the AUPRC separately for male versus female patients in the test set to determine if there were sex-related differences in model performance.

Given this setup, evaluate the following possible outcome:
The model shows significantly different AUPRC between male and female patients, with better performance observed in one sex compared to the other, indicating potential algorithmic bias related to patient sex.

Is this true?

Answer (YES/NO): NO